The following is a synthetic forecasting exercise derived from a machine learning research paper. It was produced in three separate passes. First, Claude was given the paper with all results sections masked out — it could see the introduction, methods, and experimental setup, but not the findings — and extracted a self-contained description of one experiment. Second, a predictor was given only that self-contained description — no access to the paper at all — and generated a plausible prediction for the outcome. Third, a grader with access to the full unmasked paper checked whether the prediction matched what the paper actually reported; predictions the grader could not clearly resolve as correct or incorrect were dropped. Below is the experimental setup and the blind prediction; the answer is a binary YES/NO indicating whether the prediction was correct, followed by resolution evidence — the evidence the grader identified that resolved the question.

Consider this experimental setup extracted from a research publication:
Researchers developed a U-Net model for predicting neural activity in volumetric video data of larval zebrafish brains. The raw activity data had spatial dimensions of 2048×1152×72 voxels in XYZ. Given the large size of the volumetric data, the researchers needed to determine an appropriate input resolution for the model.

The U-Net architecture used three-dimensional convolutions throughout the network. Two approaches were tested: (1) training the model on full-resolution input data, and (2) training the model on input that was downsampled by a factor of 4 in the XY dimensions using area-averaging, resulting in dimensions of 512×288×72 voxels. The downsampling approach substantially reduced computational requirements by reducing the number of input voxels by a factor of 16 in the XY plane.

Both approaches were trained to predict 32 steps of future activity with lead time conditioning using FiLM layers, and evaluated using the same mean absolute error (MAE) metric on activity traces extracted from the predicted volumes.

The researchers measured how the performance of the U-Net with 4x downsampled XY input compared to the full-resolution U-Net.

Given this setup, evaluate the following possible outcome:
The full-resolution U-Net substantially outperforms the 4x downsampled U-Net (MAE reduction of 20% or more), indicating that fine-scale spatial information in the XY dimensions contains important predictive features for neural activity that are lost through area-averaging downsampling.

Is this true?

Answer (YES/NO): NO